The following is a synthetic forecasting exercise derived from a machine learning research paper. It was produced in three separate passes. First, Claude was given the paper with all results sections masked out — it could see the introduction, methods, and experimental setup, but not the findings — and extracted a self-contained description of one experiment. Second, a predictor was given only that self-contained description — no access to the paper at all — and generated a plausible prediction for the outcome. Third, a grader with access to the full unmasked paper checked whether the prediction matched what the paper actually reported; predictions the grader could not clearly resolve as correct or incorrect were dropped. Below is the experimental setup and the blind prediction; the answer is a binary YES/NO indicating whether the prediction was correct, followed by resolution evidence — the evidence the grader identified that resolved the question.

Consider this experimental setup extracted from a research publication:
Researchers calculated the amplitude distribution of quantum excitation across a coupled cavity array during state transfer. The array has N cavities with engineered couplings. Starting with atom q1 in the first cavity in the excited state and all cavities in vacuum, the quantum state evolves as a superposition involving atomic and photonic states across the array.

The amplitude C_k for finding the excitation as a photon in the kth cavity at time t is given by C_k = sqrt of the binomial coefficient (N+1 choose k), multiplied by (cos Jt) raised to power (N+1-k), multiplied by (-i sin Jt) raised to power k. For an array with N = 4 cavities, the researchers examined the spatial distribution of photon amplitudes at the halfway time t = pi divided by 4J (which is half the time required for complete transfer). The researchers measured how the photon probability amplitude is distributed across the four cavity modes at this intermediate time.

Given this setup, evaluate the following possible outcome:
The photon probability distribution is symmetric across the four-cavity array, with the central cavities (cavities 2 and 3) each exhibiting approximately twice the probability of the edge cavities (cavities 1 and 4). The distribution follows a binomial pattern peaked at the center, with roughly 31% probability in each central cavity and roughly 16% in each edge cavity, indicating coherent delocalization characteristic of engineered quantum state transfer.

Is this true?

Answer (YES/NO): YES